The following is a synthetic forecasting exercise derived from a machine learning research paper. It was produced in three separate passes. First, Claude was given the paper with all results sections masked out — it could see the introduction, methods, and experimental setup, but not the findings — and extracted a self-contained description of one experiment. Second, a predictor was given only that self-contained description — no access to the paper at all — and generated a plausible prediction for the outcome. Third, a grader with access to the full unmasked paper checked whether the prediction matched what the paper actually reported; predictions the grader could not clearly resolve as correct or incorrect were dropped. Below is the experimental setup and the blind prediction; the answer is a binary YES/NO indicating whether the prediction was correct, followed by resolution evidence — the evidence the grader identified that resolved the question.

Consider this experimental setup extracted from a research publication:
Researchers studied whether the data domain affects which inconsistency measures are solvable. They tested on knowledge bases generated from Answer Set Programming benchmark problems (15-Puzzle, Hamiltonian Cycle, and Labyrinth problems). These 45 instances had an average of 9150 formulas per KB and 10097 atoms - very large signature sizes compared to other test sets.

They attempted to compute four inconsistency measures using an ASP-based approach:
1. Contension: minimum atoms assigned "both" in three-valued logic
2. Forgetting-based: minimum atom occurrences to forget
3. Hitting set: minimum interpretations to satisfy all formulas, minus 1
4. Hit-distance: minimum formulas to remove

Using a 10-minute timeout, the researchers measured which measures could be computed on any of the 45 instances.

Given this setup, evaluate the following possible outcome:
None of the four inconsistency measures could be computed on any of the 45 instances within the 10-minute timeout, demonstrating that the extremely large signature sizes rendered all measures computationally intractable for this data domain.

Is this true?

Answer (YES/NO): NO